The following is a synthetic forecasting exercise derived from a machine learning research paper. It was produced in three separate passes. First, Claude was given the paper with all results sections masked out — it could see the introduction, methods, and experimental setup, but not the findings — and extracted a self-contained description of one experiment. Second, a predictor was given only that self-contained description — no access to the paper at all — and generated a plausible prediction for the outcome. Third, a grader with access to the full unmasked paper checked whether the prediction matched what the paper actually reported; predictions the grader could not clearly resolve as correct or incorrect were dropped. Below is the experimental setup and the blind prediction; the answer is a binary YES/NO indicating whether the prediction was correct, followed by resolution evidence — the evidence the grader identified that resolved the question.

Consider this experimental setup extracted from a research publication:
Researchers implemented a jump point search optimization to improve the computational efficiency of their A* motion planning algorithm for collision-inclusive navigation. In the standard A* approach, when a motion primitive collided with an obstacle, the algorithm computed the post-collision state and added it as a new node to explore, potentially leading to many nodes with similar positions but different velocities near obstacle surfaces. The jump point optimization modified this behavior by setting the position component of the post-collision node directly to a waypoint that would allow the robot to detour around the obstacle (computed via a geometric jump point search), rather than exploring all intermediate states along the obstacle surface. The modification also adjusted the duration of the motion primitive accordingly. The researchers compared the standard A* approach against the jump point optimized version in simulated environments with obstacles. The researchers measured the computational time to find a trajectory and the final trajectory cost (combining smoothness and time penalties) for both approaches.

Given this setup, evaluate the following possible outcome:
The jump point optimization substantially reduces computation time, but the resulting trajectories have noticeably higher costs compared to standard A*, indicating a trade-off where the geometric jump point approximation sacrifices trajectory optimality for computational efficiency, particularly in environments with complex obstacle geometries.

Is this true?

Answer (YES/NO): NO